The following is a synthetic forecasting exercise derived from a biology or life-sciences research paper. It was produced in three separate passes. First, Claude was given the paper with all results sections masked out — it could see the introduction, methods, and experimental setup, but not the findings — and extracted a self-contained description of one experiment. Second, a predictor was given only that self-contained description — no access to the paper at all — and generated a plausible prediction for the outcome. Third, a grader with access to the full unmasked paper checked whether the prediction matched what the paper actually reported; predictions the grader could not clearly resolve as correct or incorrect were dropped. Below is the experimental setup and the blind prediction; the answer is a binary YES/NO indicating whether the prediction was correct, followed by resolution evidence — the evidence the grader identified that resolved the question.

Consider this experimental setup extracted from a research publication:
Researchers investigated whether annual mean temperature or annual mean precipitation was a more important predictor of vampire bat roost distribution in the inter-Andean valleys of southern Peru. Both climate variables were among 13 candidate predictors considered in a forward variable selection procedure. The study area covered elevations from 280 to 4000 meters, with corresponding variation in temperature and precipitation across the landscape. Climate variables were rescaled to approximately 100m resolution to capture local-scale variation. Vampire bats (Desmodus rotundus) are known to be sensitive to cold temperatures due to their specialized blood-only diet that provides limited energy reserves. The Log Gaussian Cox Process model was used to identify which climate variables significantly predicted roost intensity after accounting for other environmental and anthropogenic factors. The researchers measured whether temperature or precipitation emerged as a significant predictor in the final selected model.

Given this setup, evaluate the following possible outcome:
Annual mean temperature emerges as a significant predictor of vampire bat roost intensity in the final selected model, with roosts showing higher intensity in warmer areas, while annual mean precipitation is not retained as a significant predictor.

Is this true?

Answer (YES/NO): NO